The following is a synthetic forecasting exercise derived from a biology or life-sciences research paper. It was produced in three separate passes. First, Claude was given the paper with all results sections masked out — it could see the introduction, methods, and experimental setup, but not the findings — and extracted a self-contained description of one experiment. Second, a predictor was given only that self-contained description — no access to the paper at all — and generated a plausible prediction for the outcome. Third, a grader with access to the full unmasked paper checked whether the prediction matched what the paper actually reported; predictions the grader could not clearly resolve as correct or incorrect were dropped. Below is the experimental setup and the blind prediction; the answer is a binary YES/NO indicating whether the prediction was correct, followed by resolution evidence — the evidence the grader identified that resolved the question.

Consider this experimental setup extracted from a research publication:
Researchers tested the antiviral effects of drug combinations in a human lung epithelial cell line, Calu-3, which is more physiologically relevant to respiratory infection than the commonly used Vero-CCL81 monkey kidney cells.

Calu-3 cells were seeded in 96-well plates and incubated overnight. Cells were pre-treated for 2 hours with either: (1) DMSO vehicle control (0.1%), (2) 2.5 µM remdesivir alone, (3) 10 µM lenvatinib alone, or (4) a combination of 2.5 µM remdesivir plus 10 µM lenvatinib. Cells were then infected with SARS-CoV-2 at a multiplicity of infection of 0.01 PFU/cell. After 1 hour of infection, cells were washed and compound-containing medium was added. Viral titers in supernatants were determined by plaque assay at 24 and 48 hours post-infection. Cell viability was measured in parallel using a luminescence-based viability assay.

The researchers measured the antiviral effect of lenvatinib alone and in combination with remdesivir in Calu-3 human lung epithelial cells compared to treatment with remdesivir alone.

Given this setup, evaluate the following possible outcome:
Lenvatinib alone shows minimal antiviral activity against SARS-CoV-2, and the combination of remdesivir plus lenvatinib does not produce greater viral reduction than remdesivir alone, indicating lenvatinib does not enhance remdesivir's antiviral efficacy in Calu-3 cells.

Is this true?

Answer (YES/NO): YES